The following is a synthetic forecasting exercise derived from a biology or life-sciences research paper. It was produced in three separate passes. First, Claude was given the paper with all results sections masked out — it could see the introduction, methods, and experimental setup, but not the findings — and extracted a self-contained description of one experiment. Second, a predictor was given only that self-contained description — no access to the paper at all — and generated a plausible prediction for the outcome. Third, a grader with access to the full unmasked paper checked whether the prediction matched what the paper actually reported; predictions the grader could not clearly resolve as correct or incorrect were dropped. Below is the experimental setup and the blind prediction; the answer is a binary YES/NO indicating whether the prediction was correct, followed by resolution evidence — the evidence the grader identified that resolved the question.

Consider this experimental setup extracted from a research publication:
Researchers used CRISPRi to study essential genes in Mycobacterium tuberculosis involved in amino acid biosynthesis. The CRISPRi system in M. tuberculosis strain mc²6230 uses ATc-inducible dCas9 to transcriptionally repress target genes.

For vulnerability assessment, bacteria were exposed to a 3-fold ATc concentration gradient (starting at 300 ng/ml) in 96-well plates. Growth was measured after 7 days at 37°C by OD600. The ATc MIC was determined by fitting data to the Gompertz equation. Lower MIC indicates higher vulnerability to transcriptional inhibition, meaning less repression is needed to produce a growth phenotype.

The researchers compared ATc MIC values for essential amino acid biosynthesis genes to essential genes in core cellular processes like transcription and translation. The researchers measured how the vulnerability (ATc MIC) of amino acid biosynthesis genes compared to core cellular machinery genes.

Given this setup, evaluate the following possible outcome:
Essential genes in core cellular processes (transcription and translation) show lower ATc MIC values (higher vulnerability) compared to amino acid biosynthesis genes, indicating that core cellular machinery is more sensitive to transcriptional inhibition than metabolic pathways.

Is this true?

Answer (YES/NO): YES